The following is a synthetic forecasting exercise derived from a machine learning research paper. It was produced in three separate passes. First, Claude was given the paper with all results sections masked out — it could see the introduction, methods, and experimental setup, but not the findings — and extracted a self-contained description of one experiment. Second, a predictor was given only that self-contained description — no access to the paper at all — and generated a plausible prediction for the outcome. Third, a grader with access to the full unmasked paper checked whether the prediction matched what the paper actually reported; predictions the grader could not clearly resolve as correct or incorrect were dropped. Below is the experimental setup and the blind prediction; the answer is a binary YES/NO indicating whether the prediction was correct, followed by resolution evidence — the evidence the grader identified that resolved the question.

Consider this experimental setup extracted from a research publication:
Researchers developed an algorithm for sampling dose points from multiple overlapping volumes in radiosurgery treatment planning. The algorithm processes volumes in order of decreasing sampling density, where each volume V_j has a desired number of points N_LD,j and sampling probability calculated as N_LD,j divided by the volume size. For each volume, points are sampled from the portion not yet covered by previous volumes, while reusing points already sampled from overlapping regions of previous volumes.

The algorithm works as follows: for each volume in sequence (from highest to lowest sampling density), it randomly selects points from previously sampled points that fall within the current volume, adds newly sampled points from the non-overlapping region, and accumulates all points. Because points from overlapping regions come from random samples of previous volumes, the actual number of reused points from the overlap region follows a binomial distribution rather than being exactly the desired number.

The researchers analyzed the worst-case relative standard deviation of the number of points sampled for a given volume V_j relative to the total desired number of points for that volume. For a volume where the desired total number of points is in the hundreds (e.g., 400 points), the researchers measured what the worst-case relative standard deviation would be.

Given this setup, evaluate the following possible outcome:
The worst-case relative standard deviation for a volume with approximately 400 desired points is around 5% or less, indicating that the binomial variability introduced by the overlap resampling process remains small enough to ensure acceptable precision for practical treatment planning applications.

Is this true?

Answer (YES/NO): YES